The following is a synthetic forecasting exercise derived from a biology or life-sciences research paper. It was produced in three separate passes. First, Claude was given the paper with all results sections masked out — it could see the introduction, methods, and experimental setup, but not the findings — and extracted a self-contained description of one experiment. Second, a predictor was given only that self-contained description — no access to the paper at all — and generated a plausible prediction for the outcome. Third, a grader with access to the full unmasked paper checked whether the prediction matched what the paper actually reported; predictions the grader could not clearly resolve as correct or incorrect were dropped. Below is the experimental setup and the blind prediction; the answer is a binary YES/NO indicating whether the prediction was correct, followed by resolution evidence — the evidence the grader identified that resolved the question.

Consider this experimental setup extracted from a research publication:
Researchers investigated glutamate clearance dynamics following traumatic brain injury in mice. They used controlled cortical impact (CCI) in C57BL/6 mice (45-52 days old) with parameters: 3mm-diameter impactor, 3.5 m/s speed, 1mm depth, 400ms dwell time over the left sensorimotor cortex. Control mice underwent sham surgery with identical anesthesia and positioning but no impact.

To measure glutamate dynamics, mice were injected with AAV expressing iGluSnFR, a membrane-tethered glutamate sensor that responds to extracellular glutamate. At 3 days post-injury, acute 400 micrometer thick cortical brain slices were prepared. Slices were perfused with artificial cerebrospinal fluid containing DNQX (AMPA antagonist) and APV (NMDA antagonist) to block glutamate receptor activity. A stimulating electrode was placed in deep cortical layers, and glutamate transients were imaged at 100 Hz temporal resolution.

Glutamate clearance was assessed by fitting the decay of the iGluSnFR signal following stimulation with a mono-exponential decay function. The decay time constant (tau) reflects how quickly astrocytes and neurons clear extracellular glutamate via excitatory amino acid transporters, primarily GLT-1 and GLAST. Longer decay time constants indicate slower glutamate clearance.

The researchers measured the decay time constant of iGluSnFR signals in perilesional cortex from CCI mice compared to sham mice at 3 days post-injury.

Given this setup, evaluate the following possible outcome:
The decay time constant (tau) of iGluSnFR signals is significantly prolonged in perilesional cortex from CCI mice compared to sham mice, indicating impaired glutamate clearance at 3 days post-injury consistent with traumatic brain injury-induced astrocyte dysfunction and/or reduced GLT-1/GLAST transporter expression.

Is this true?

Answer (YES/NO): YES